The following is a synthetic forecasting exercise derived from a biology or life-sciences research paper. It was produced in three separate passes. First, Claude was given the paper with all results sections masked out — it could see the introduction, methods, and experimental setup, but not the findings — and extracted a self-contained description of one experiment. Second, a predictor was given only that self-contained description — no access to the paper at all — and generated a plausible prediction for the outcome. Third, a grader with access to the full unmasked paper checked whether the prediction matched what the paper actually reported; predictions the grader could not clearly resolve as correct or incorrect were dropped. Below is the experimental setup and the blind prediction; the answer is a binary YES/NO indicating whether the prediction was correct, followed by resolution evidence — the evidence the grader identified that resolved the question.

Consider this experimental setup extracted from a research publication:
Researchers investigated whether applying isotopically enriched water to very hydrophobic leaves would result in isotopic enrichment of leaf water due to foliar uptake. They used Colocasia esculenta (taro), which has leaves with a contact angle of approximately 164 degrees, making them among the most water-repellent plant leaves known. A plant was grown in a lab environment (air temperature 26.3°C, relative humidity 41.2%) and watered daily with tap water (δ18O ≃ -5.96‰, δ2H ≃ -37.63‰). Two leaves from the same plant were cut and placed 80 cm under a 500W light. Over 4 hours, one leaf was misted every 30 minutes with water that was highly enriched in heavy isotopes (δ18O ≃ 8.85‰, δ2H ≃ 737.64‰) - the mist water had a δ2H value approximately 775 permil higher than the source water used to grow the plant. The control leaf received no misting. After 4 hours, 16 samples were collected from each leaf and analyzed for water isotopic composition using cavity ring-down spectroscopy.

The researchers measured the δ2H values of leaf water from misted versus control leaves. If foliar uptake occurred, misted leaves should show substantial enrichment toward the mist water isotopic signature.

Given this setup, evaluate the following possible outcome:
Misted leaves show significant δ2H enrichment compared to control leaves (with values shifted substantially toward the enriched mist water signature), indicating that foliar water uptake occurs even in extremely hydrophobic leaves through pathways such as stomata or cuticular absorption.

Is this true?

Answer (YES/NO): NO